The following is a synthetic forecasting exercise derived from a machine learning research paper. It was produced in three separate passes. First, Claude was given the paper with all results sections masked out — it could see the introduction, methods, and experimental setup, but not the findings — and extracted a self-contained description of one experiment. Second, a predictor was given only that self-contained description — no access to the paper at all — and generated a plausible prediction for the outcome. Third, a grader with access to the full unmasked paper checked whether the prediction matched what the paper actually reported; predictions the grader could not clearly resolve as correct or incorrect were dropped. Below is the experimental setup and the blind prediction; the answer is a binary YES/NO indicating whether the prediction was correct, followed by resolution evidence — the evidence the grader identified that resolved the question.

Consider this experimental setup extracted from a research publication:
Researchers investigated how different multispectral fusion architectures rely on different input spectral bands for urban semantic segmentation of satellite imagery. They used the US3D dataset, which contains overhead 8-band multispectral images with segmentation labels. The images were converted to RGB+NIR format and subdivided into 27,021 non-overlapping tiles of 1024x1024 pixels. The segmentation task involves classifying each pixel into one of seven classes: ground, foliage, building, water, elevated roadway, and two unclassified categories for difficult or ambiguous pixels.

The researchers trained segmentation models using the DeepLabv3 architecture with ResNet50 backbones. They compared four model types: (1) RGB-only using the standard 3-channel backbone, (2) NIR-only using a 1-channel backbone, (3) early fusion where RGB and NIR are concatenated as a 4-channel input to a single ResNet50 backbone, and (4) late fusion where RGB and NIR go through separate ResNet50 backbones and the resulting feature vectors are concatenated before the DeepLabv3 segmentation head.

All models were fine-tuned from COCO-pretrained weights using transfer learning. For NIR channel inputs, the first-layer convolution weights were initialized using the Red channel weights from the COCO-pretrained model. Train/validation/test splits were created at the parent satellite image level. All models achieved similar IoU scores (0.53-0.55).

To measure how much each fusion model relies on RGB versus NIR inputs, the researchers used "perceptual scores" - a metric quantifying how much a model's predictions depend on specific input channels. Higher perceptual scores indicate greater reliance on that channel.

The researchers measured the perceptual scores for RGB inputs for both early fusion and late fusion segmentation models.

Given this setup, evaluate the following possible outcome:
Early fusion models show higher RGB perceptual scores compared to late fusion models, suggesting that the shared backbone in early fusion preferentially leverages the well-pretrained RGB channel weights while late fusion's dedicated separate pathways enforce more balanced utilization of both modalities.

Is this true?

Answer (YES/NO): NO